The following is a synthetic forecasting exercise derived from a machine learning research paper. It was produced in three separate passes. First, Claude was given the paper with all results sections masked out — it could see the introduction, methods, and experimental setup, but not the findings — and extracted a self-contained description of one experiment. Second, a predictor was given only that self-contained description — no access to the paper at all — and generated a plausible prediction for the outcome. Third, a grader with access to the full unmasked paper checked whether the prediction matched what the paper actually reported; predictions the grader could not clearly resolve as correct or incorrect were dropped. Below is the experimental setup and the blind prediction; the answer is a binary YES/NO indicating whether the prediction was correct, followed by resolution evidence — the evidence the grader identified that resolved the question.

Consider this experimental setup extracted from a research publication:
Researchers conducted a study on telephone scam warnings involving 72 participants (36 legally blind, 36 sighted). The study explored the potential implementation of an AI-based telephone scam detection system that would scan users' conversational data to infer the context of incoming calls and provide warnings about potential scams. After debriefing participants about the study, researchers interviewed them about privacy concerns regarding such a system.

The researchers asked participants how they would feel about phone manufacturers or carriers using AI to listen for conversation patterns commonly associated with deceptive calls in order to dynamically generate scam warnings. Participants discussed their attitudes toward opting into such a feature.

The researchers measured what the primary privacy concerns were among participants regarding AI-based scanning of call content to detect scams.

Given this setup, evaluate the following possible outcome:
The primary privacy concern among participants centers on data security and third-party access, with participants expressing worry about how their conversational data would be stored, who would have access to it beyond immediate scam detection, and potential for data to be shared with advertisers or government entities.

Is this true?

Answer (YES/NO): NO